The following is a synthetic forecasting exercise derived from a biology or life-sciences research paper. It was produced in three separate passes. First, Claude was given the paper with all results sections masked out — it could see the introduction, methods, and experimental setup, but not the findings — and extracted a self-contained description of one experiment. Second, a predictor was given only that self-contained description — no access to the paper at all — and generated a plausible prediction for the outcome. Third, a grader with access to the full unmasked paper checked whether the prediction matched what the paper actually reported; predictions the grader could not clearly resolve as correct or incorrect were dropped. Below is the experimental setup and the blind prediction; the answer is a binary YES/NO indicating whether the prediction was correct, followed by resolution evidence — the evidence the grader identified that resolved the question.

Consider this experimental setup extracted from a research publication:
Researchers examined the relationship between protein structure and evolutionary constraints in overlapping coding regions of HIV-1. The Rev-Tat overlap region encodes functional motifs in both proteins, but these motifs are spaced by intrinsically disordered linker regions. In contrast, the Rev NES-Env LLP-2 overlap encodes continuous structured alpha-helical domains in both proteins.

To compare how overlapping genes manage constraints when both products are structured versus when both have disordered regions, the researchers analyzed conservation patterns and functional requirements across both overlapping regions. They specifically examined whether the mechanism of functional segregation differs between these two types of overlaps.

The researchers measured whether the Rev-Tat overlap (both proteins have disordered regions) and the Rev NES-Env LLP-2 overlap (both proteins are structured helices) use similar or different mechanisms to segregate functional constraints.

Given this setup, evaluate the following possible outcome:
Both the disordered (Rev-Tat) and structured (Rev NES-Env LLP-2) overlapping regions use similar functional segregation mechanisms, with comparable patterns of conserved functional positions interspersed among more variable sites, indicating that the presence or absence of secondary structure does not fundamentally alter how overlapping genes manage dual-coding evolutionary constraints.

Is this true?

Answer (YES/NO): NO